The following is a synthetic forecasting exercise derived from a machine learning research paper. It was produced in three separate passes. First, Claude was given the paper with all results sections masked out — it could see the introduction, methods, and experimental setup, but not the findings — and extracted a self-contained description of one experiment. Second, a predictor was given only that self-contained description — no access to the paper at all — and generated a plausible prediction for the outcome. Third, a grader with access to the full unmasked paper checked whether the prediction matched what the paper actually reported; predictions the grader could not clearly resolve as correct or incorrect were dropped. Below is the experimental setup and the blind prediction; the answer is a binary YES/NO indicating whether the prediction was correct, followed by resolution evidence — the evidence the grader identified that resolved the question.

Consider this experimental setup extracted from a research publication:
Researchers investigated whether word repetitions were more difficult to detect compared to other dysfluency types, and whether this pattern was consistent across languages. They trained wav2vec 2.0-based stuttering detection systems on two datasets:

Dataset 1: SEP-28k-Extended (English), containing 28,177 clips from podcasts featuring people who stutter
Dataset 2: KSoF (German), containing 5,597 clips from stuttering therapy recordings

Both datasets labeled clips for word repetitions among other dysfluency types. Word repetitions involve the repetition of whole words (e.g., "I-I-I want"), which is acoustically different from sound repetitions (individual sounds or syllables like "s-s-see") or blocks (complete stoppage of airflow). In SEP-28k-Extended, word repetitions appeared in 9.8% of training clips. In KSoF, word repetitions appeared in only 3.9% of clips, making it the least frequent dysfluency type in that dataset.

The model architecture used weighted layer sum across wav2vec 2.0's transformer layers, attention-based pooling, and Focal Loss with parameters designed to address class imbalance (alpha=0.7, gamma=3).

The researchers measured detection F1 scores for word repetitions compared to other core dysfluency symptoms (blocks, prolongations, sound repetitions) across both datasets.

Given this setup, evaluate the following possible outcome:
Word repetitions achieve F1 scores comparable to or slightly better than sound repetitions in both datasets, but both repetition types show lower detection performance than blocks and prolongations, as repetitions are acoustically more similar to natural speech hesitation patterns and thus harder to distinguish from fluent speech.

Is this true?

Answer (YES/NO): NO